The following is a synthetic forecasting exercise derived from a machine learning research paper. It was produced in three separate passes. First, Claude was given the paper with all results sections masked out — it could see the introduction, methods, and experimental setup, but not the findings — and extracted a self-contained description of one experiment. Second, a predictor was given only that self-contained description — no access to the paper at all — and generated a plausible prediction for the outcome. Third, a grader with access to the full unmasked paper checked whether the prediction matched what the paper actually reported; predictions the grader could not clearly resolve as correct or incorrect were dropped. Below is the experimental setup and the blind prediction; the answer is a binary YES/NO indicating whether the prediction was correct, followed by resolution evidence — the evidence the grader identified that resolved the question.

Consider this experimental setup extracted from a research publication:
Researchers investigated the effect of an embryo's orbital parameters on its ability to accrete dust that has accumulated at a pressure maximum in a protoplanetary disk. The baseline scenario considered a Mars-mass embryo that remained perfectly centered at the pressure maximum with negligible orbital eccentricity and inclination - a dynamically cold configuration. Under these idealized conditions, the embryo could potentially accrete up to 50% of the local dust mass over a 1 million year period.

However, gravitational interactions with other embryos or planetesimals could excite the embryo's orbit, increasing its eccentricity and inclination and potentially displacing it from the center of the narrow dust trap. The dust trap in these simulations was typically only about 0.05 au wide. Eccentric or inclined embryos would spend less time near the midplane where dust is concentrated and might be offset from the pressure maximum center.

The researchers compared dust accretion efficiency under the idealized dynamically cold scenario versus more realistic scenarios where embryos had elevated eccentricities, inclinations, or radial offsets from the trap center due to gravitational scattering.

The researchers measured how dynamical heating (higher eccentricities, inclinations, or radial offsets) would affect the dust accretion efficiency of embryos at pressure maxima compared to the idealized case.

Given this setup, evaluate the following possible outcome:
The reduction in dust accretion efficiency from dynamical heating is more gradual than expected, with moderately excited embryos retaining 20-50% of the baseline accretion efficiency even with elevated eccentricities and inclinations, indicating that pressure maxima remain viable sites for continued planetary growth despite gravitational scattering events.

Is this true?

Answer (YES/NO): NO